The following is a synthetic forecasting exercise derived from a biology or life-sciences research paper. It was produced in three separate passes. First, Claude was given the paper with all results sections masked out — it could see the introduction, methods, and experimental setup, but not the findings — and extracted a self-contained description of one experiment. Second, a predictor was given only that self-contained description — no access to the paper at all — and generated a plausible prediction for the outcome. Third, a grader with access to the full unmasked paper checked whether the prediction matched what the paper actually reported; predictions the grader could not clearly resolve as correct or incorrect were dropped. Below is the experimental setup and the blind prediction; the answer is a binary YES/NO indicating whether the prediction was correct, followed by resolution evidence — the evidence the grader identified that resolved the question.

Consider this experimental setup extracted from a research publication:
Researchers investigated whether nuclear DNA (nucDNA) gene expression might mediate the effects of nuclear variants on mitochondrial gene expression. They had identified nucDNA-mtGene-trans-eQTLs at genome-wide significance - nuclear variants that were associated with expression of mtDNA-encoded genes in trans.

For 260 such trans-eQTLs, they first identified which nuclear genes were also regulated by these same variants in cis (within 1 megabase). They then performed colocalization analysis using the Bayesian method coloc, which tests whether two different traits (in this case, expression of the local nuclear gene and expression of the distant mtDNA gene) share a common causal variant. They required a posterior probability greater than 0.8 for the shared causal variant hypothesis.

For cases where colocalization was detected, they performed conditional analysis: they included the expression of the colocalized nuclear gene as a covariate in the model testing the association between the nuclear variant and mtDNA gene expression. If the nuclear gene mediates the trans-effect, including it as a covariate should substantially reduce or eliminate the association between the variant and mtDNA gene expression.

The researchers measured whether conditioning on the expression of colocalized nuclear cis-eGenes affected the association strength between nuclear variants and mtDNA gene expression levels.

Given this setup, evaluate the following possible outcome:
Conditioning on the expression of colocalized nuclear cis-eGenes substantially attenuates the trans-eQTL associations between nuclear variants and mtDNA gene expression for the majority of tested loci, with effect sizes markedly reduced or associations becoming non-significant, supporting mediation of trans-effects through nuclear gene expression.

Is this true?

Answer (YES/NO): NO